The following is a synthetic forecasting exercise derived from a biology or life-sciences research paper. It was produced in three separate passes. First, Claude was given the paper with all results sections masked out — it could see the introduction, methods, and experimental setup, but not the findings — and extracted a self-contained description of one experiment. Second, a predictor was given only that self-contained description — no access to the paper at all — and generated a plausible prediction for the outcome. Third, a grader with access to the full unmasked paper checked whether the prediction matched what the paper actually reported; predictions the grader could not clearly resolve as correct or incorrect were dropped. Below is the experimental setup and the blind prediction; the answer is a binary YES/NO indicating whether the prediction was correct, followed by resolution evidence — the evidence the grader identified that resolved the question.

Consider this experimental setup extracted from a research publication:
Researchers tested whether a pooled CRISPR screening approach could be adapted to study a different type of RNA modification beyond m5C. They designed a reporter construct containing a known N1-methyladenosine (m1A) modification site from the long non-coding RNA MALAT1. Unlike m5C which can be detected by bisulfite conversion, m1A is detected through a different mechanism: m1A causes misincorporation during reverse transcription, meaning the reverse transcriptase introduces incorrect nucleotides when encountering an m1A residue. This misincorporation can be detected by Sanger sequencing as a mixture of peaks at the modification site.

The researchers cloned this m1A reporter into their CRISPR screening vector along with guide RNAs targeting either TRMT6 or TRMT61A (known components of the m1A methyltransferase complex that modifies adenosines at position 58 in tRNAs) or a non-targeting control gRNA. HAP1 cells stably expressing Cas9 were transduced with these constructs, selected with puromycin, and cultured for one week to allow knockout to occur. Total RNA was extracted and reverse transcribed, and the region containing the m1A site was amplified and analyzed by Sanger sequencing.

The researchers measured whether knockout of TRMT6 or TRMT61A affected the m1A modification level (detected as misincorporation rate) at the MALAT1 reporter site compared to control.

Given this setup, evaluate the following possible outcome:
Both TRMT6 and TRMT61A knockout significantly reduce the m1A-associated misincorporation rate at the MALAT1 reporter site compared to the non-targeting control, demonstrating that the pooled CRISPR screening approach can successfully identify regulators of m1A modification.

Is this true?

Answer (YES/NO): YES